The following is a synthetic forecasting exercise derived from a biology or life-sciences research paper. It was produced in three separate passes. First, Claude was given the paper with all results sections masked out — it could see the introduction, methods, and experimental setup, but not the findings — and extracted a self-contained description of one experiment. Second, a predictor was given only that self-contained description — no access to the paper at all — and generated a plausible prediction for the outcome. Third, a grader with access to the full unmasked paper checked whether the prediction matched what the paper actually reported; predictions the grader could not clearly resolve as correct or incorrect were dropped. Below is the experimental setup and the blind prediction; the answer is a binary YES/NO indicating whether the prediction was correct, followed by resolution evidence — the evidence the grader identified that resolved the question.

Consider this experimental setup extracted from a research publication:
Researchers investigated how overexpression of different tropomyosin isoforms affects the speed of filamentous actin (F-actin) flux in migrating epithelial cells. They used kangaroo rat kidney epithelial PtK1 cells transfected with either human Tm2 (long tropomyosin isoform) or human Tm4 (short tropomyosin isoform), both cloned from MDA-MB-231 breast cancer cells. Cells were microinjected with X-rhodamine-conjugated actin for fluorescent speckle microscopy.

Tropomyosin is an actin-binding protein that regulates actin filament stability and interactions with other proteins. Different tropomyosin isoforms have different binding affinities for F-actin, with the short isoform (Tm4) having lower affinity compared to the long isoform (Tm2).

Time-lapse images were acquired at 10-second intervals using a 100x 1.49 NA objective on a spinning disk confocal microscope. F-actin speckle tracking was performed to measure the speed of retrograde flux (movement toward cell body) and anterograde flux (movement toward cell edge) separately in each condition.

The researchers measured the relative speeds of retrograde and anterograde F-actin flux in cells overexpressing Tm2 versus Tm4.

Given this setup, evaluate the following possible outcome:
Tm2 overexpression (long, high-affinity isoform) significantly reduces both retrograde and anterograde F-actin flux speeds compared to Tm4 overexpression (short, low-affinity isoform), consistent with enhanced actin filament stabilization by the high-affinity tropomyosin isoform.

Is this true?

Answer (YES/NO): NO